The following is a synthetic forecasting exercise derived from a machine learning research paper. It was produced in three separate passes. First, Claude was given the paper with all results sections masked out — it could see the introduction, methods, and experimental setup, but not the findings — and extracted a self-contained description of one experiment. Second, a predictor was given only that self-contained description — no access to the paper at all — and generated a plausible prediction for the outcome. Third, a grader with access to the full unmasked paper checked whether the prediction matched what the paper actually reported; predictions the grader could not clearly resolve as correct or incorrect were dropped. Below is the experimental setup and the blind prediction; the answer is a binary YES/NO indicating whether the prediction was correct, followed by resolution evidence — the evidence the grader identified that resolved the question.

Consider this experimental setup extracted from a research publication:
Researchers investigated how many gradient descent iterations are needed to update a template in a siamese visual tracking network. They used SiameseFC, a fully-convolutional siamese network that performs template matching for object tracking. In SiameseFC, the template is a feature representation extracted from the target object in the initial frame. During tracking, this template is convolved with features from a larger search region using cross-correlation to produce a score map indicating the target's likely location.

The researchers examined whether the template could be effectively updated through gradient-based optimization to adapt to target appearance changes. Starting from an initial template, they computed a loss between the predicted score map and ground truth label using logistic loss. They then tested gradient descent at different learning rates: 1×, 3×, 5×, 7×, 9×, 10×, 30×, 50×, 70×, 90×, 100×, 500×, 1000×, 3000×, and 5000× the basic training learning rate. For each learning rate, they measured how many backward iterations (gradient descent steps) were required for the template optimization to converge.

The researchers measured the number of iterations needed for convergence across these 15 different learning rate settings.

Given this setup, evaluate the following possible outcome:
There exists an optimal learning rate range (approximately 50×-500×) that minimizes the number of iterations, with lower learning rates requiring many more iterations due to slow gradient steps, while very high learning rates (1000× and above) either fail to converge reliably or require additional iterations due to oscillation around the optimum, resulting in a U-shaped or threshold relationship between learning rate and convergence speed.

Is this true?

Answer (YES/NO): YES